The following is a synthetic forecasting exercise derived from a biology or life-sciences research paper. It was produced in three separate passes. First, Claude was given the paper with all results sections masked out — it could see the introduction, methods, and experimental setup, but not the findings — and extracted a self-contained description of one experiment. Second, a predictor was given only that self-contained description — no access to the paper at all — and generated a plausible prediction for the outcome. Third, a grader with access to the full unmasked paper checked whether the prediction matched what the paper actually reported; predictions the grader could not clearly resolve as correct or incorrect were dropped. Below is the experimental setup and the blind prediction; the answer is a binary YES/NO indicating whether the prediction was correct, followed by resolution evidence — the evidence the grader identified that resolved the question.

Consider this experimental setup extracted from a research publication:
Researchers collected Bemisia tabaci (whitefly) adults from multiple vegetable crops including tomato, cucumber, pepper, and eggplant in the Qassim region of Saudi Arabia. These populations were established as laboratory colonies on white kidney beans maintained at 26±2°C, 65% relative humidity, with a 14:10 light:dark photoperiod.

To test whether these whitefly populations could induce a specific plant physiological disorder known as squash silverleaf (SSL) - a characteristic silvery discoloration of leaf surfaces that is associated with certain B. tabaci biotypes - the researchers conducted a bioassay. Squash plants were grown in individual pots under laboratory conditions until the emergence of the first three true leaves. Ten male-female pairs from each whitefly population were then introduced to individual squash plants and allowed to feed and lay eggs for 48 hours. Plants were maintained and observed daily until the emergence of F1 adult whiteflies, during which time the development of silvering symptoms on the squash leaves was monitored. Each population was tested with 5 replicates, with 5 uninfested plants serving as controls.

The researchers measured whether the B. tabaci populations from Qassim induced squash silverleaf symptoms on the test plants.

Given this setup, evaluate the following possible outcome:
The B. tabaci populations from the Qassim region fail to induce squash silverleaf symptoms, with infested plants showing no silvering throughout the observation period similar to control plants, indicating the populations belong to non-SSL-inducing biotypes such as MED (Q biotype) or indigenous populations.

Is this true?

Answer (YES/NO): NO